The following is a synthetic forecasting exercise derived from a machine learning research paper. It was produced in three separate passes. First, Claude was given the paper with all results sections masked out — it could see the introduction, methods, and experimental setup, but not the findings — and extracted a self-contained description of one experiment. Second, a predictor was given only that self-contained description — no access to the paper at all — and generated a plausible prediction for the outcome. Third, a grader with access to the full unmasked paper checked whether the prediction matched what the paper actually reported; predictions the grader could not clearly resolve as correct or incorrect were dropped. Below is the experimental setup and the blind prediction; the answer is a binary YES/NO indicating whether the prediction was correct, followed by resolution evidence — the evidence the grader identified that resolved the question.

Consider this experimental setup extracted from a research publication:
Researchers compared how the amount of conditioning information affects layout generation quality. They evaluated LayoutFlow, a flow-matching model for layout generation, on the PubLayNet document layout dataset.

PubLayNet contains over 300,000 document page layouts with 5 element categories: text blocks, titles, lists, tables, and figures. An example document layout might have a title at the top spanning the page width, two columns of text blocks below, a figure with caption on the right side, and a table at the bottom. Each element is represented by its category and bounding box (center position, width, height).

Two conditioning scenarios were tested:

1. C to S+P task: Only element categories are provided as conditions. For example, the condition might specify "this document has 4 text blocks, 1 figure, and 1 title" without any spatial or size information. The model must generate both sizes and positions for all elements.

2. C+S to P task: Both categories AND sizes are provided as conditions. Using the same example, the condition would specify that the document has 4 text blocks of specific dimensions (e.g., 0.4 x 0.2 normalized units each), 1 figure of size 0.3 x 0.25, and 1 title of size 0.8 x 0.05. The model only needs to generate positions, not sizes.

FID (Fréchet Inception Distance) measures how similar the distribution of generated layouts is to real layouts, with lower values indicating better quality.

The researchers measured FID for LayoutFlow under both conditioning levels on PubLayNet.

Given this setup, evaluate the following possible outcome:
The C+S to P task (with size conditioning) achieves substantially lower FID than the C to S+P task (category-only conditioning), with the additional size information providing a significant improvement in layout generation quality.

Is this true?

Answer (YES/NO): YES